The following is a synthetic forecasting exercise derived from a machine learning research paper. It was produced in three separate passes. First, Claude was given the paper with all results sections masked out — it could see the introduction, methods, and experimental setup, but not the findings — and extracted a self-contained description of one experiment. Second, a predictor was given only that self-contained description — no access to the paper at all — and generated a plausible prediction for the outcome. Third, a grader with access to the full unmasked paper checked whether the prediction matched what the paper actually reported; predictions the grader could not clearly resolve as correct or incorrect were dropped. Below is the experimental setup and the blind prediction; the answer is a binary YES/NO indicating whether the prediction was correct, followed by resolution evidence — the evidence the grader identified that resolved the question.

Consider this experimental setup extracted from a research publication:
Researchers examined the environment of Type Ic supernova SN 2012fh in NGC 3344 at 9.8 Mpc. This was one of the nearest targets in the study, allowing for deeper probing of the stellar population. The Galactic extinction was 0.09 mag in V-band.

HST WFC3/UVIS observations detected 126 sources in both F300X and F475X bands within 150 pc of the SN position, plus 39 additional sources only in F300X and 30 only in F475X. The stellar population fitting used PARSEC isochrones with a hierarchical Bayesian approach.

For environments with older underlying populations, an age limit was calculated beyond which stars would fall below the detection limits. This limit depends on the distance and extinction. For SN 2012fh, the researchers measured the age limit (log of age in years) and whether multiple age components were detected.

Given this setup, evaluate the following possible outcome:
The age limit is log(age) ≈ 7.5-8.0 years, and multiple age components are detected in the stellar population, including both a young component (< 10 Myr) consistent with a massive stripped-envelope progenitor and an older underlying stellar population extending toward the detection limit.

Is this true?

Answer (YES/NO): YES